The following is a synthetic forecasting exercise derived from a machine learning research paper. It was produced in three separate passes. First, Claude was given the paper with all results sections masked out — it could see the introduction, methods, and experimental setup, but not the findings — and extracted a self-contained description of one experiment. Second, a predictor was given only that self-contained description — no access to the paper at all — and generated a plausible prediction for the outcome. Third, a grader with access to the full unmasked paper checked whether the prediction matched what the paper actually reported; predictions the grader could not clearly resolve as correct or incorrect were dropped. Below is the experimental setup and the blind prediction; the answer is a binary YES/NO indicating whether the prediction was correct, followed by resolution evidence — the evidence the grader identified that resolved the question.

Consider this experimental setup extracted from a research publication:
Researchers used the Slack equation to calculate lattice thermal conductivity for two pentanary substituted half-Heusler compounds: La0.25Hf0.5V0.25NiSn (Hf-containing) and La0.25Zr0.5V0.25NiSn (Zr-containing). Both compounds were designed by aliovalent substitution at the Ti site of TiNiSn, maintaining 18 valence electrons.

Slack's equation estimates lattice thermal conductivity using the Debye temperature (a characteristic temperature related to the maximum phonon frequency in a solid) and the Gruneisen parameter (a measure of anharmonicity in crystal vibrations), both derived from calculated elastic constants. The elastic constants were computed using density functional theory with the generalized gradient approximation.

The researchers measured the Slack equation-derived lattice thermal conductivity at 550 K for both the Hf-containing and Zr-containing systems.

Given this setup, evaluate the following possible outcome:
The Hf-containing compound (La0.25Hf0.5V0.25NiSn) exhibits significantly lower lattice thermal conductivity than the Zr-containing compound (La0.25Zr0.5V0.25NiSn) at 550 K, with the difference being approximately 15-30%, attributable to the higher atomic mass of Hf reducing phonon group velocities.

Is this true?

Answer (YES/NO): NO